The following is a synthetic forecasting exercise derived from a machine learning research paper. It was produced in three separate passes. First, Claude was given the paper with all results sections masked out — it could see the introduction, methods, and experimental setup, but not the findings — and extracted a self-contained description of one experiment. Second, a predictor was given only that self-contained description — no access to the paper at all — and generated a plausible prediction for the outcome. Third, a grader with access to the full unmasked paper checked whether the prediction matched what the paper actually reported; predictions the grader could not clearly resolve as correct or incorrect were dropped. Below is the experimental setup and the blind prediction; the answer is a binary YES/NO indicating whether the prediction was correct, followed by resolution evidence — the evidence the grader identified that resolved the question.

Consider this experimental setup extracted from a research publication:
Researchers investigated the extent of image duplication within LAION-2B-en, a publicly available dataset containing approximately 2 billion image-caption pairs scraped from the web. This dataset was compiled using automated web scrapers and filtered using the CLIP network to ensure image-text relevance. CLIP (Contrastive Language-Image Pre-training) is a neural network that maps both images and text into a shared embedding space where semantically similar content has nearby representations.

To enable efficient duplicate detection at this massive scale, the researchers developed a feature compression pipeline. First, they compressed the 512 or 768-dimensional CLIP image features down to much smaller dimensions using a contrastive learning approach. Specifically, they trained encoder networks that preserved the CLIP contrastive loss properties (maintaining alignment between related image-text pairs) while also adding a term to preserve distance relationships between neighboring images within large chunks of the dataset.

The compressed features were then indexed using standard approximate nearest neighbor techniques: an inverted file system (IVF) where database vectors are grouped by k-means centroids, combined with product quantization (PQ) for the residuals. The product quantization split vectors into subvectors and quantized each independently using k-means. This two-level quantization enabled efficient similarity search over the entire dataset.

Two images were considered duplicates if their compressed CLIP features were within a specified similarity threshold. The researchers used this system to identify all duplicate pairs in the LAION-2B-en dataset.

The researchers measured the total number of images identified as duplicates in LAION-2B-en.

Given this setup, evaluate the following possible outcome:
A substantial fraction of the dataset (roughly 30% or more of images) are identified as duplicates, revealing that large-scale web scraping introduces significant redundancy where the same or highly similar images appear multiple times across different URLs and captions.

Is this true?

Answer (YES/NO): YES